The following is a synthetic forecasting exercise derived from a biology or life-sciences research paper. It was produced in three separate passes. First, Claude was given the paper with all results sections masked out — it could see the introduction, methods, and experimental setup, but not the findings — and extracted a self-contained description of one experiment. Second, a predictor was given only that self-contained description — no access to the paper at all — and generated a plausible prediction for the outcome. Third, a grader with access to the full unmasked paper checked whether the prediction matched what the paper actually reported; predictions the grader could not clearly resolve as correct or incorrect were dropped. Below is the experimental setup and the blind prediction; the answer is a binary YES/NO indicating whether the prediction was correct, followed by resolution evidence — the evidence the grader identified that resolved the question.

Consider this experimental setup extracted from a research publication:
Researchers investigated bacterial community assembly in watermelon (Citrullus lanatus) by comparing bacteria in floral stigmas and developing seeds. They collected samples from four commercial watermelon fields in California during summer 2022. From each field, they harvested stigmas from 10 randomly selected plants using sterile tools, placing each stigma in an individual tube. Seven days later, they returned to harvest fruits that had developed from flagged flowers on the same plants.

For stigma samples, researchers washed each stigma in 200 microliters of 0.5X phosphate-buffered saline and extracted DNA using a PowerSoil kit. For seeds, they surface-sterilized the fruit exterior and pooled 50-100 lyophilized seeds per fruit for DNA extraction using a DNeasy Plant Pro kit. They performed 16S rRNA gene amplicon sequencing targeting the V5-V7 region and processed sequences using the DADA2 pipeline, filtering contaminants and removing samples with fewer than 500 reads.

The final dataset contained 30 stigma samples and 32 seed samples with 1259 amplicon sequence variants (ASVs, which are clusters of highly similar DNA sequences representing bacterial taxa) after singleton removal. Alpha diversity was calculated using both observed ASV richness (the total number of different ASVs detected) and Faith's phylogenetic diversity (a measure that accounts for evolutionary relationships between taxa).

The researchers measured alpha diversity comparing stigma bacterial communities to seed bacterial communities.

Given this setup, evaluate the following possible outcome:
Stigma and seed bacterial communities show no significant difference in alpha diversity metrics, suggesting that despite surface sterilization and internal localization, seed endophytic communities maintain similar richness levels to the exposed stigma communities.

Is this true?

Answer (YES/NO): NO